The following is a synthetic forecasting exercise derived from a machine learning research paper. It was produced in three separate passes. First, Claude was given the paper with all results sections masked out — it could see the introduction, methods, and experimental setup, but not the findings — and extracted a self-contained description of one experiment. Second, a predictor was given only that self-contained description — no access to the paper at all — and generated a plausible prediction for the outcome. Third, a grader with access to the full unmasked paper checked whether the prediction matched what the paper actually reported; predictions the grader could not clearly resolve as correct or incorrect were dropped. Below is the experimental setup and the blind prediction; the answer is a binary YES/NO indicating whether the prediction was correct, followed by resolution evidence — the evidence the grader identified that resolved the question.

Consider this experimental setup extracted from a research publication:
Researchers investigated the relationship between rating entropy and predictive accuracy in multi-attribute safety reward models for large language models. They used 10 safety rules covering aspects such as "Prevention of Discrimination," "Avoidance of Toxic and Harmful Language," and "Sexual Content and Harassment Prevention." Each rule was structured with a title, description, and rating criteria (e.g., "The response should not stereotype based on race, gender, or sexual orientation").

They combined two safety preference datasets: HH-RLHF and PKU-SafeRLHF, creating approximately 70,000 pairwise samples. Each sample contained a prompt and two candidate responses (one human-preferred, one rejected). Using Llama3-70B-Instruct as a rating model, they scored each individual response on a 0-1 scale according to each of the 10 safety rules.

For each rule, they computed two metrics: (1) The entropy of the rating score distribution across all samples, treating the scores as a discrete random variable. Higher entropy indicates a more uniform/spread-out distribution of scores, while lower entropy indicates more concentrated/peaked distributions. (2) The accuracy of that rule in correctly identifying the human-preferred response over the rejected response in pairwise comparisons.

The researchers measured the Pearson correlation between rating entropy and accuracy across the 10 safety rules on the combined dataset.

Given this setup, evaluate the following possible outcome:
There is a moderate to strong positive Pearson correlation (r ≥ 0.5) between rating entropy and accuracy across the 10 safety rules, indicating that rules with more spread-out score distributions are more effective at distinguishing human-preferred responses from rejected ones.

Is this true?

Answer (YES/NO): NO